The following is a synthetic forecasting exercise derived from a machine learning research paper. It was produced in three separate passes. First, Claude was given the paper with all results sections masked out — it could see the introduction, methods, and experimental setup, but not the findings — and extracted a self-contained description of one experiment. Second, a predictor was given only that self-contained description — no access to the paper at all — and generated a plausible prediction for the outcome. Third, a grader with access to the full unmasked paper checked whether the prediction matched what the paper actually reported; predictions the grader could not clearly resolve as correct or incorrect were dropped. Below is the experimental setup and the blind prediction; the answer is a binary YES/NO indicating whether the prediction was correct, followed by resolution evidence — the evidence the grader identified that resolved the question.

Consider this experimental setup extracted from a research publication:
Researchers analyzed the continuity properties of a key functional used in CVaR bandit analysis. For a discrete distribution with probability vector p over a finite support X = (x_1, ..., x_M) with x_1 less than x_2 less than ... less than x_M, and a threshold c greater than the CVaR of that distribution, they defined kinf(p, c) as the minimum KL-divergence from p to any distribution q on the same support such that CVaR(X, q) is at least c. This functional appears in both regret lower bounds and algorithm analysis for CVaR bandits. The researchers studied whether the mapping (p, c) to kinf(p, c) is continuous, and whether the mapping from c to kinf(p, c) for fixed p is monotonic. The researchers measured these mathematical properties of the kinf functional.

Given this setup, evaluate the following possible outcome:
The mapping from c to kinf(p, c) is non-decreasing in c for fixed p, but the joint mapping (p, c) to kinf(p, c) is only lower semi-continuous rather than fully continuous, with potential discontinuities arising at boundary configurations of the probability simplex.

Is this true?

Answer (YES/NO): NO